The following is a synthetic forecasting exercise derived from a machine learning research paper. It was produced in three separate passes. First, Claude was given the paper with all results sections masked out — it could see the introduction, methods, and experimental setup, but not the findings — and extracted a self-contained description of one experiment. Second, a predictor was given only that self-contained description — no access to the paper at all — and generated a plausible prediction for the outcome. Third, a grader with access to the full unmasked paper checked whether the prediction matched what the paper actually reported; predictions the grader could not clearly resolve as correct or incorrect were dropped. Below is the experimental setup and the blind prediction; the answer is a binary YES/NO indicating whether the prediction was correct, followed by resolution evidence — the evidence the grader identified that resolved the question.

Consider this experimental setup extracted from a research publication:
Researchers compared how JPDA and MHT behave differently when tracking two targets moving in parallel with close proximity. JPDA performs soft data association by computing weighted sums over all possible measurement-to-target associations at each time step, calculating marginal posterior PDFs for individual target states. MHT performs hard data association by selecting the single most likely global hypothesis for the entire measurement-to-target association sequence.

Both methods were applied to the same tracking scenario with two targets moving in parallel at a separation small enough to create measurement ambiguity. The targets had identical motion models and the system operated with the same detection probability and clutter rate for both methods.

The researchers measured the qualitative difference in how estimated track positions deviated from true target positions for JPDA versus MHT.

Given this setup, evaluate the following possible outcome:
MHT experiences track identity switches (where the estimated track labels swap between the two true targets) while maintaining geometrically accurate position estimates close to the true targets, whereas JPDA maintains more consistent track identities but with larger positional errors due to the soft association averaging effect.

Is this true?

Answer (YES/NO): NO